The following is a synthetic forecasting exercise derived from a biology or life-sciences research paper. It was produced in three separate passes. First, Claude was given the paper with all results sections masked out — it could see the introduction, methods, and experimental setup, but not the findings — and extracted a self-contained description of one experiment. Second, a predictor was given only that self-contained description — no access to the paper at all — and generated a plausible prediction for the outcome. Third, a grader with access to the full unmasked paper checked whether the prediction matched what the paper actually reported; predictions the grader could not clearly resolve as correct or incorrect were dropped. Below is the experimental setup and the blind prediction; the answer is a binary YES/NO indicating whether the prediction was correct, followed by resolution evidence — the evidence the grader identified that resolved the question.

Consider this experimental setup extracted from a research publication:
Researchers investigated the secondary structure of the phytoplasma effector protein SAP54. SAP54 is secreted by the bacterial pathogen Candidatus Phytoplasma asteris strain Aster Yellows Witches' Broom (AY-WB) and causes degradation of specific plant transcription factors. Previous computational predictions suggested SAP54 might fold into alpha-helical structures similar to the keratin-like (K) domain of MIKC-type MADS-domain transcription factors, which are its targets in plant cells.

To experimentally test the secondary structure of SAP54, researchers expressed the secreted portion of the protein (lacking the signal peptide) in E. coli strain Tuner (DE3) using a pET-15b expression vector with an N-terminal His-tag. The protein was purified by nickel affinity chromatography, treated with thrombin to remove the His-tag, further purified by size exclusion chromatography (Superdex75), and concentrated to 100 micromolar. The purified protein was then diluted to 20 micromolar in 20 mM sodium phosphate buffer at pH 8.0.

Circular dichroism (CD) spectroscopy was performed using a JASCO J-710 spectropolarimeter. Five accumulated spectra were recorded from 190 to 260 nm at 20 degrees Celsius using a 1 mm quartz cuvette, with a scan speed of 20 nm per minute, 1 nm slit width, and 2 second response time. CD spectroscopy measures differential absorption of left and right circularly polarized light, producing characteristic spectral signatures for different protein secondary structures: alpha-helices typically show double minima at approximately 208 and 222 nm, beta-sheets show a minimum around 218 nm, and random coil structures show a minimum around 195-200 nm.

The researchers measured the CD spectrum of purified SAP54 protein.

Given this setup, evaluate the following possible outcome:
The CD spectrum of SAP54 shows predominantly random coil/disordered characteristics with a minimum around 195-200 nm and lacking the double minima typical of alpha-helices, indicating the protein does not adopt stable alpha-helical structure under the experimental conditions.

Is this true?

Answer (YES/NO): NO